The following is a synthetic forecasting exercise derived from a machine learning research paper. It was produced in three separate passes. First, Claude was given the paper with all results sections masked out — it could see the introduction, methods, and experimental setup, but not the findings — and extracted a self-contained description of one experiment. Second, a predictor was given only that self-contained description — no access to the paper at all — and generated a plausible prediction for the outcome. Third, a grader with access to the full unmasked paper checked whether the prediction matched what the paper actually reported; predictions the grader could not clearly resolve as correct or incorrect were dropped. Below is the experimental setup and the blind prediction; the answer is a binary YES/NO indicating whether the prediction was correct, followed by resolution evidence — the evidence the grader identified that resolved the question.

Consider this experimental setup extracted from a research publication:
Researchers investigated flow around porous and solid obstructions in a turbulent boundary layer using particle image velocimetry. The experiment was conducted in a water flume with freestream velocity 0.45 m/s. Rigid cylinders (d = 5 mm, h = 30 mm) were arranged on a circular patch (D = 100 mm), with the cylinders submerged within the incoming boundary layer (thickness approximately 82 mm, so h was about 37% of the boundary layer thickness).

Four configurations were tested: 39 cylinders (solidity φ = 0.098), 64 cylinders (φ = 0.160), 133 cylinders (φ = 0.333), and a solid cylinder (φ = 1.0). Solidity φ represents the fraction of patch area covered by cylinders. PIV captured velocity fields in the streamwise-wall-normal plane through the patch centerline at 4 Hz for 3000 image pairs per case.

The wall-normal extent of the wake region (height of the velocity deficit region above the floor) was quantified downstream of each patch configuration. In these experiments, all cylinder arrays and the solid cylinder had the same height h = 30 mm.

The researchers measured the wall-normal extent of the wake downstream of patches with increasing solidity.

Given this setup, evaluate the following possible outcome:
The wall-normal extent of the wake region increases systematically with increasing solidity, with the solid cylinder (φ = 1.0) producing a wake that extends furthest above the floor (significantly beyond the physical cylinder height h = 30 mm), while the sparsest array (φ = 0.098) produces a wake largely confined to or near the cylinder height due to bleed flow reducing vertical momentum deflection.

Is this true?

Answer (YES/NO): NO